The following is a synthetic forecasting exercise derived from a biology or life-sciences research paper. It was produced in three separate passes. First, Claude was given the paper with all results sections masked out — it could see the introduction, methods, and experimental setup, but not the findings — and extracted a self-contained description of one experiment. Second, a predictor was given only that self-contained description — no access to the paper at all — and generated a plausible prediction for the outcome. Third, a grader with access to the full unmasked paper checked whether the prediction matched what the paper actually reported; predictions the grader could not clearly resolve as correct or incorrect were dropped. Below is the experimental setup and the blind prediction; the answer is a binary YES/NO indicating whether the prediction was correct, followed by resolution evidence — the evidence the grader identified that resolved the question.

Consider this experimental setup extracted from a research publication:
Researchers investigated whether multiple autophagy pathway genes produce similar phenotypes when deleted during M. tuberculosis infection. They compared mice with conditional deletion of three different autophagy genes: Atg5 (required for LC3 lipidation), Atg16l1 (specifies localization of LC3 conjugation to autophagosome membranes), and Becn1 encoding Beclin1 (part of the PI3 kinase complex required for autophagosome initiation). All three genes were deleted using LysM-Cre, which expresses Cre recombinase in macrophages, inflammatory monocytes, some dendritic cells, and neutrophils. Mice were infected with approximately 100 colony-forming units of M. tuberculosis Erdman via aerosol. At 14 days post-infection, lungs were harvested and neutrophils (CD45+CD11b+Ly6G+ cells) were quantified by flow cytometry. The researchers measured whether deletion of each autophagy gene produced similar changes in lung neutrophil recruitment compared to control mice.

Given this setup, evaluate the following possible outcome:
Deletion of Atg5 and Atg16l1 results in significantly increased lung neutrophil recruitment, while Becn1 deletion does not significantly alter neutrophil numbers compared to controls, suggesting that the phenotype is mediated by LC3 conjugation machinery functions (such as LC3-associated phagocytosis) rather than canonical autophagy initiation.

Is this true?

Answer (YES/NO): NO